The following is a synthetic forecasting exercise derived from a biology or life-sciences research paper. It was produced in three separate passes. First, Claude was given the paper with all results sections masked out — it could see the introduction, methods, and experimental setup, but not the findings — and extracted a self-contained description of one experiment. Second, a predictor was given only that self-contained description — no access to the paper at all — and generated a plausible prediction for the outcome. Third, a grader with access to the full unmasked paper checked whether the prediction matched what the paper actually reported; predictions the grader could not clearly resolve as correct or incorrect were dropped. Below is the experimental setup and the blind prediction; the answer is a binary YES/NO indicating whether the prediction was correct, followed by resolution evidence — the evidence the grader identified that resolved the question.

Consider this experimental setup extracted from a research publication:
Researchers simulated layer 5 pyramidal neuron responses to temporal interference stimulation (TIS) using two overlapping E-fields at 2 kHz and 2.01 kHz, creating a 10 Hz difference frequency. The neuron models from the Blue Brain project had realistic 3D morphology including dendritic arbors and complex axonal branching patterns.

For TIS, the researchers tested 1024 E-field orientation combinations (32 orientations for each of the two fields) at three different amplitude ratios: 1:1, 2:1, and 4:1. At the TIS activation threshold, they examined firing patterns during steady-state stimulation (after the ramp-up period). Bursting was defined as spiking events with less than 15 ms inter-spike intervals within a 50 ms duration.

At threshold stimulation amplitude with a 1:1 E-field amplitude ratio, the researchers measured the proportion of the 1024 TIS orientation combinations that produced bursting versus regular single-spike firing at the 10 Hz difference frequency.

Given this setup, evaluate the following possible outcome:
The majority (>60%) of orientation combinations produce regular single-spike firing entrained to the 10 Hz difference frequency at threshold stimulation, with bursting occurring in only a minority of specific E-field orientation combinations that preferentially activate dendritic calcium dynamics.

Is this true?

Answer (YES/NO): YES